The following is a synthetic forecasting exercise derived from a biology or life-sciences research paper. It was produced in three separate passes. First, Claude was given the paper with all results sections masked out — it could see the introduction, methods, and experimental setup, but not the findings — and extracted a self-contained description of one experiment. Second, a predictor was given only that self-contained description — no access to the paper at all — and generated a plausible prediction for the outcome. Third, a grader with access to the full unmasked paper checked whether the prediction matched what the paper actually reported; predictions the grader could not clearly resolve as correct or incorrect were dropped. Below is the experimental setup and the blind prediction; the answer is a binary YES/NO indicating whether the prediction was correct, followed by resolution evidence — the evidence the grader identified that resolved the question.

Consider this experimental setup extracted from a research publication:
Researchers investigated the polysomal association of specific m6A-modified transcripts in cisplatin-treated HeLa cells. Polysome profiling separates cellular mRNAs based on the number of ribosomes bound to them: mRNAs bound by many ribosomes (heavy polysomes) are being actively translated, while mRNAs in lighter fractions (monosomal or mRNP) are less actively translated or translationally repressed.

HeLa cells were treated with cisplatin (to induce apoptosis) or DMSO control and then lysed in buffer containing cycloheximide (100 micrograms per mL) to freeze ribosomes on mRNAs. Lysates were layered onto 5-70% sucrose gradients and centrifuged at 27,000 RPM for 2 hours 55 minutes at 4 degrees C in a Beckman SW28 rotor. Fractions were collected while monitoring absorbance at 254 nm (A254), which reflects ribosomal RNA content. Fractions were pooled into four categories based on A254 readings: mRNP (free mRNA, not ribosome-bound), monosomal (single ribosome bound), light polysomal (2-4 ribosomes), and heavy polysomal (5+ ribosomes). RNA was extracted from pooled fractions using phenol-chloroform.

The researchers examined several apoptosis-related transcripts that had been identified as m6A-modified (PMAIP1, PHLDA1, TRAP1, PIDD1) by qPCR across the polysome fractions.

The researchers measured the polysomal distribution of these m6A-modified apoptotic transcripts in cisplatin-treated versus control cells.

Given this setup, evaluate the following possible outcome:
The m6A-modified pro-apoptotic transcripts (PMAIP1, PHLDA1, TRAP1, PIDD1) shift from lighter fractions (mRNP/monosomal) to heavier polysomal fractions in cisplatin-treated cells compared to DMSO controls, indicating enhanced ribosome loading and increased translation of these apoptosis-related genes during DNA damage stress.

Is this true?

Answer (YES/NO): NO